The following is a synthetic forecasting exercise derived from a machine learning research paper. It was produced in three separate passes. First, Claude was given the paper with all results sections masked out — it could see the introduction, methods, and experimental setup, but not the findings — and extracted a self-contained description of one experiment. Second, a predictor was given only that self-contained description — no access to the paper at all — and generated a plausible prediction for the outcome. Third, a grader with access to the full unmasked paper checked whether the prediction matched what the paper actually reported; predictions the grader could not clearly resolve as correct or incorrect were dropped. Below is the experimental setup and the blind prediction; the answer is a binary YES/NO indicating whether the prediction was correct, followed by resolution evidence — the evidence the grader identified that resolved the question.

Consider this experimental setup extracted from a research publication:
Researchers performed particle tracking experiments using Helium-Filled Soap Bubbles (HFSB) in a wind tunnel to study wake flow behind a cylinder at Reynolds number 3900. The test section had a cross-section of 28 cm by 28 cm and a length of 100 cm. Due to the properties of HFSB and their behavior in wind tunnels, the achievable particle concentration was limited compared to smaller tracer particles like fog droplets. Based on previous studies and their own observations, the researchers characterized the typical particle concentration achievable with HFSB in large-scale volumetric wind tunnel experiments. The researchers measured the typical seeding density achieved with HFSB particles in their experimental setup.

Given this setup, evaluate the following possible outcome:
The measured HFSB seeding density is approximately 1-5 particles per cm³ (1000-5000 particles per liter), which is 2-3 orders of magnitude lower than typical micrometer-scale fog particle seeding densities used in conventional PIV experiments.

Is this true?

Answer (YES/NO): NO